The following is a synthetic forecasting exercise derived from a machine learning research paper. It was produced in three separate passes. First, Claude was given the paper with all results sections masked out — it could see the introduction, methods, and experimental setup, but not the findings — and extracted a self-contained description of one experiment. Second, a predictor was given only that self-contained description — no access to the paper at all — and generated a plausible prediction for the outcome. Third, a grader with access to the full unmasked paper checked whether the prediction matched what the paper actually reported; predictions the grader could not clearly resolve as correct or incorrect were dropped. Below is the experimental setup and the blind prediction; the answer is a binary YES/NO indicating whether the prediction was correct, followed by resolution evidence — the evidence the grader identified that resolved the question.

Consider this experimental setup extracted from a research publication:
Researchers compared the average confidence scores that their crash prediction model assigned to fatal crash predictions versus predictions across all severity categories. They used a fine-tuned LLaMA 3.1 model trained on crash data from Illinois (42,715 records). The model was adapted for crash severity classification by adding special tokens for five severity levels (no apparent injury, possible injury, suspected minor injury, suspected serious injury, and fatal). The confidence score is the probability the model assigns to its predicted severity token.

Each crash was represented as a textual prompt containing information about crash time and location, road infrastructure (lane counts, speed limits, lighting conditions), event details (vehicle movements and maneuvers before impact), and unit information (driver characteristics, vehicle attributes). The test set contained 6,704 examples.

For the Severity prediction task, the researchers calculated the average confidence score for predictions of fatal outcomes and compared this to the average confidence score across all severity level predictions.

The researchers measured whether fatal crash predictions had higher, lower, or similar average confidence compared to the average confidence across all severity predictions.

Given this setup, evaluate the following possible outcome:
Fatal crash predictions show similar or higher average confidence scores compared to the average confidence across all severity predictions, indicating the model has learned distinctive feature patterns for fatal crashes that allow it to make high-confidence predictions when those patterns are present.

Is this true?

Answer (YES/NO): YES